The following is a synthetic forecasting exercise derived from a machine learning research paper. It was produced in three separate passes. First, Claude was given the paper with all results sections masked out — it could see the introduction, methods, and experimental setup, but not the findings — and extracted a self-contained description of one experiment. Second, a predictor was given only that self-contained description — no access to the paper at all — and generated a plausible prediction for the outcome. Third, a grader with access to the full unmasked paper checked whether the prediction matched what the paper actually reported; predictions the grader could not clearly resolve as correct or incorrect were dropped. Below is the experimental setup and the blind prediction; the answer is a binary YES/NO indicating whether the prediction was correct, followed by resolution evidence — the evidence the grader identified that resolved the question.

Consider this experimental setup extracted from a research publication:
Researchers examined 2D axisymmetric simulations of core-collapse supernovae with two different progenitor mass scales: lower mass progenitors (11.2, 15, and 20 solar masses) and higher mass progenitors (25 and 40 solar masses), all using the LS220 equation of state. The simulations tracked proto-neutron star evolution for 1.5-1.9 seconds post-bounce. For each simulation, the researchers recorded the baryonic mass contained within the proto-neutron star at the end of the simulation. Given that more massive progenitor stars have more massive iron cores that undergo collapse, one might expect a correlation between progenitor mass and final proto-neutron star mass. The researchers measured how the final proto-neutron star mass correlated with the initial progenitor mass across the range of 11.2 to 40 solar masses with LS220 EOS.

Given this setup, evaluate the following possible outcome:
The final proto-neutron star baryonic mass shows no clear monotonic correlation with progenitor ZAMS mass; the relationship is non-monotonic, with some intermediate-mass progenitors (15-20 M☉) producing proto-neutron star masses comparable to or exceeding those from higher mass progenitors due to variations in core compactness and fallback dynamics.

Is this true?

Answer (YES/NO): NO